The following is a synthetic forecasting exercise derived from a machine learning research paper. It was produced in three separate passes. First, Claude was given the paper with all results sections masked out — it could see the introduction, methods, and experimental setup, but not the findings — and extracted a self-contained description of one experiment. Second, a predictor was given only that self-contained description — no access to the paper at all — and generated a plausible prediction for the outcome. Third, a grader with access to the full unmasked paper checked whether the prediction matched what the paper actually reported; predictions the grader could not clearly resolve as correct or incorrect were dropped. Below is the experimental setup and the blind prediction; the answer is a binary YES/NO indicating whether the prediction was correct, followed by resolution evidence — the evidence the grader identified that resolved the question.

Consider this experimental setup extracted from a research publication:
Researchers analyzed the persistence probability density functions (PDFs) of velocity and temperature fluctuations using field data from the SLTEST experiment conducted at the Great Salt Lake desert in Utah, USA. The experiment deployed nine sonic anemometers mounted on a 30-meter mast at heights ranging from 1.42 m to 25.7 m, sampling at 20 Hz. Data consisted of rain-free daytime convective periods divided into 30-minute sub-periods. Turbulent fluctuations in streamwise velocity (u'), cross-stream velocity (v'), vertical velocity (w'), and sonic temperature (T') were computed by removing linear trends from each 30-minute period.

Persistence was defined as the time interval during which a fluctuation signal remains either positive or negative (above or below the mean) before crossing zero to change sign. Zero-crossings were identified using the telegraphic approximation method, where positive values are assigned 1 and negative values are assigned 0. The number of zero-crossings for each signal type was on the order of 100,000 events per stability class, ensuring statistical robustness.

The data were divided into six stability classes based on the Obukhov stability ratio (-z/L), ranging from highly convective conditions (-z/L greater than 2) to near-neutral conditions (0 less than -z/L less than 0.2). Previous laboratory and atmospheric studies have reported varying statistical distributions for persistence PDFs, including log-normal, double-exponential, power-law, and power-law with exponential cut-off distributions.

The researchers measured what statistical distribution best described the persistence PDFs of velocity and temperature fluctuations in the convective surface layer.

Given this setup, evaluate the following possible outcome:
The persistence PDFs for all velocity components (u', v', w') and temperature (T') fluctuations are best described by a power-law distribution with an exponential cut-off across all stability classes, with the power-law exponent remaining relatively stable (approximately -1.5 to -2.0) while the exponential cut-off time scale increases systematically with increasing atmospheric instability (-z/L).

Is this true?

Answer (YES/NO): NO